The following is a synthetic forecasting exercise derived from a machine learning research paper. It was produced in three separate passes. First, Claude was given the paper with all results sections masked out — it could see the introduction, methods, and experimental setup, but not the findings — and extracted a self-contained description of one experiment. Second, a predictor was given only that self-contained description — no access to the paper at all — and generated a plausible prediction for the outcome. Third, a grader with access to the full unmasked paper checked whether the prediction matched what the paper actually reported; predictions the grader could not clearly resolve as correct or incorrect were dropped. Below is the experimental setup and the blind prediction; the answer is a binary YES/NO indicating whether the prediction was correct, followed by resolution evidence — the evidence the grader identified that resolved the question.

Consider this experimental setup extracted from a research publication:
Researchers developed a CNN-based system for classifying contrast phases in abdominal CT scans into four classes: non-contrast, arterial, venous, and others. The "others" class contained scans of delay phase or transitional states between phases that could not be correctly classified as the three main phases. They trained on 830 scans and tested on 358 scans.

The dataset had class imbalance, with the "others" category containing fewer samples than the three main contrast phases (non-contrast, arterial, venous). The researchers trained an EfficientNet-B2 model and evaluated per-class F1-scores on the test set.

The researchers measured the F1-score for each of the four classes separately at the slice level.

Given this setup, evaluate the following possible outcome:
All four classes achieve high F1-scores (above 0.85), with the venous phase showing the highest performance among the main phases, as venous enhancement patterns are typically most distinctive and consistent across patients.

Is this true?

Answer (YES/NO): NO